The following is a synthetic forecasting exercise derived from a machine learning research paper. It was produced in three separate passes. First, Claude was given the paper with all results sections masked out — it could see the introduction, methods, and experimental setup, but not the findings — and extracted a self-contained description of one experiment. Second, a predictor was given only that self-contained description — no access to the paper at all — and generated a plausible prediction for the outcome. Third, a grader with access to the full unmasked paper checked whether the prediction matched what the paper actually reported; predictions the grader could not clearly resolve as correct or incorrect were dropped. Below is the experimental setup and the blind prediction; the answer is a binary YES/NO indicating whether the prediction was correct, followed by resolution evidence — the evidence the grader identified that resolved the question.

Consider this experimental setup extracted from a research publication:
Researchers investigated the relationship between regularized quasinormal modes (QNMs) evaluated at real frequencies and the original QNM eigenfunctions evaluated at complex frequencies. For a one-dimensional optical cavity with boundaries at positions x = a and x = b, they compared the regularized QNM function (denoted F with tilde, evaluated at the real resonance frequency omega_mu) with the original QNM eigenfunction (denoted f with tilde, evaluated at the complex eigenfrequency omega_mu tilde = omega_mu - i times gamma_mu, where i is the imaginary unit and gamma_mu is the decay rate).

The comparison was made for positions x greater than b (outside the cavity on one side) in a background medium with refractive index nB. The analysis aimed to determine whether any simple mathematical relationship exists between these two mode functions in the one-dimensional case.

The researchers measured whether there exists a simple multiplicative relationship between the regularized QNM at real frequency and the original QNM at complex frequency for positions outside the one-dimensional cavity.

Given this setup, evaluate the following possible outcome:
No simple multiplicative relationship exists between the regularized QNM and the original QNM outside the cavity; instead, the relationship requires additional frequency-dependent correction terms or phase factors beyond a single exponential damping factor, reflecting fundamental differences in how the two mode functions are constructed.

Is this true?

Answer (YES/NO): NO